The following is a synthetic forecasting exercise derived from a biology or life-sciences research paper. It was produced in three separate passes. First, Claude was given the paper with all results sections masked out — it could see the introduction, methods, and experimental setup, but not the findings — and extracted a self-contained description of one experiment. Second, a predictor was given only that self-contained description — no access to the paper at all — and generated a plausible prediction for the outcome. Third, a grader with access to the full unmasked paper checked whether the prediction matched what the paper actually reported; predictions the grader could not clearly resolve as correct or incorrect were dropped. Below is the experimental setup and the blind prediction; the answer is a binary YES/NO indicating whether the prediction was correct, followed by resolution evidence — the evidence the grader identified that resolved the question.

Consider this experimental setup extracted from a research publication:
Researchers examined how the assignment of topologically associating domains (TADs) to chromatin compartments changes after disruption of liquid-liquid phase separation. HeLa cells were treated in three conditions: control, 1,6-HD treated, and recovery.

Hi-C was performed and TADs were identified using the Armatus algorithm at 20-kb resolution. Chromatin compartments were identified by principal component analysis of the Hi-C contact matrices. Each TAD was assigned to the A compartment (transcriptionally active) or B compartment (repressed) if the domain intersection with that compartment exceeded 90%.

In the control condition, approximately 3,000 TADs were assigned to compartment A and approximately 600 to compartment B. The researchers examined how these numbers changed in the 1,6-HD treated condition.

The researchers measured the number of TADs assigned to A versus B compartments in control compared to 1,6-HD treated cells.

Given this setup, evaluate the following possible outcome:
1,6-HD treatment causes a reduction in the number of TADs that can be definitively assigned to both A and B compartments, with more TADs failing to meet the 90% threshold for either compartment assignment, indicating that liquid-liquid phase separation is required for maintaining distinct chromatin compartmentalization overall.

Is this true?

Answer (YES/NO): NO